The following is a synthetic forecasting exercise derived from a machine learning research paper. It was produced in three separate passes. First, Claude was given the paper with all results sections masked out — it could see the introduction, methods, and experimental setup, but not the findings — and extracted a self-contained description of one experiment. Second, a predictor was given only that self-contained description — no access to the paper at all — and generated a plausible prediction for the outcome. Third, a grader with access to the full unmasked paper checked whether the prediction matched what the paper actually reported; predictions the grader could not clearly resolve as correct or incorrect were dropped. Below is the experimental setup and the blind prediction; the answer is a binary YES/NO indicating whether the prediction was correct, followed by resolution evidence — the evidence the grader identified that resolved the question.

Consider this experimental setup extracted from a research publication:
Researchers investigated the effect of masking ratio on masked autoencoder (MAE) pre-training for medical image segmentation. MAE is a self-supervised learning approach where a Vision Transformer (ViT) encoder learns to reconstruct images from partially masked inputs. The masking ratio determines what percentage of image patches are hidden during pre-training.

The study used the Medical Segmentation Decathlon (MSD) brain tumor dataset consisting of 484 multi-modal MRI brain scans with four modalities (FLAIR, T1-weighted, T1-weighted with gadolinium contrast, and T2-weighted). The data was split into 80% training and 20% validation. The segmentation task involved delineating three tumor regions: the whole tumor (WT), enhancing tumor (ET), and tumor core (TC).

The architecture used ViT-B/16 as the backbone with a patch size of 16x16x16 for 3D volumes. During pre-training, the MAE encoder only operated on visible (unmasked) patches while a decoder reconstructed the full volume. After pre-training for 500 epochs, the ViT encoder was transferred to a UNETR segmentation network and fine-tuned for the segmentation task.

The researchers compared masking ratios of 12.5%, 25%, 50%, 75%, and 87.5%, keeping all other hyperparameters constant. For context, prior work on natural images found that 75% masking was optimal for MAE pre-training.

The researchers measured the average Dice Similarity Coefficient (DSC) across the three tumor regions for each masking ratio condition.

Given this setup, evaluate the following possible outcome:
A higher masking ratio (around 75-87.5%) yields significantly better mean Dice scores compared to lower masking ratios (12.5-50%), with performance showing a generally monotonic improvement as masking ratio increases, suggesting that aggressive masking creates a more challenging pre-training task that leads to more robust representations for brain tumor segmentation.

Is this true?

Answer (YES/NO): NO